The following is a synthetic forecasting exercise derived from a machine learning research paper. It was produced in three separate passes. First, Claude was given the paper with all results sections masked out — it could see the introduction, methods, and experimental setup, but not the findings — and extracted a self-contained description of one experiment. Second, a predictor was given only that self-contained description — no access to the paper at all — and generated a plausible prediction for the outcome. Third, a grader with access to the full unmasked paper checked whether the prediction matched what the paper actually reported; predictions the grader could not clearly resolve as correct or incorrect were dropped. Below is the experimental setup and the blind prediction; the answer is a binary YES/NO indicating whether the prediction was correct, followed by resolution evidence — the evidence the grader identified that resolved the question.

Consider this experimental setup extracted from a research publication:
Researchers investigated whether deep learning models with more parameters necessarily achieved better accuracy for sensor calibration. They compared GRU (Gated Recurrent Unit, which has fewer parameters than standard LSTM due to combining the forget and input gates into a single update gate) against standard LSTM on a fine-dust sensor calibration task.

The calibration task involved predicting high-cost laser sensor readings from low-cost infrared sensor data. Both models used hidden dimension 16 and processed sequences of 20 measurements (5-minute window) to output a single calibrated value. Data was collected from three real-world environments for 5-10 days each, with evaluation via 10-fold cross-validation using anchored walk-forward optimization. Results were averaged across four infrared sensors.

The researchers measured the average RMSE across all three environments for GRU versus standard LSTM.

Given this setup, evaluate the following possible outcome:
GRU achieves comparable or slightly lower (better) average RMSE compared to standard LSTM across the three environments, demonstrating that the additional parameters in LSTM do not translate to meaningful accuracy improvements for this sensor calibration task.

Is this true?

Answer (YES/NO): YES